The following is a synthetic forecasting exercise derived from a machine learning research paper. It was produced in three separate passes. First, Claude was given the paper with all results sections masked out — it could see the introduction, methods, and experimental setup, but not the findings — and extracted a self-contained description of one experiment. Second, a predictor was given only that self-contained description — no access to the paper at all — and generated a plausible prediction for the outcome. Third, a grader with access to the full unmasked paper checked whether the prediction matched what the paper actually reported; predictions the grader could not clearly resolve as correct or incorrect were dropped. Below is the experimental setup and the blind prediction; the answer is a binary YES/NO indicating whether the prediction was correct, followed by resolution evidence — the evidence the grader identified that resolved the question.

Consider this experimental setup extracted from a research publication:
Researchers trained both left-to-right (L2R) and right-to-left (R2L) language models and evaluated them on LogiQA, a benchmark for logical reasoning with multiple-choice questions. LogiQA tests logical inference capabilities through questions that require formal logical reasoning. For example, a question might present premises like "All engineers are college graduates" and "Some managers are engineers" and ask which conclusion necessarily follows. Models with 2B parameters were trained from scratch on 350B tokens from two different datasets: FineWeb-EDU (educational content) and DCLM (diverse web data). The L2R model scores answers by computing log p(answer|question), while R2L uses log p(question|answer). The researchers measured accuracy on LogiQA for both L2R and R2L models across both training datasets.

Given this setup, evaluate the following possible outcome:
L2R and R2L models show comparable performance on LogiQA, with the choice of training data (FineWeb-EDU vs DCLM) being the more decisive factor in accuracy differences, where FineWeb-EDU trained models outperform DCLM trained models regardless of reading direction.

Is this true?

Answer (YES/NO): NO